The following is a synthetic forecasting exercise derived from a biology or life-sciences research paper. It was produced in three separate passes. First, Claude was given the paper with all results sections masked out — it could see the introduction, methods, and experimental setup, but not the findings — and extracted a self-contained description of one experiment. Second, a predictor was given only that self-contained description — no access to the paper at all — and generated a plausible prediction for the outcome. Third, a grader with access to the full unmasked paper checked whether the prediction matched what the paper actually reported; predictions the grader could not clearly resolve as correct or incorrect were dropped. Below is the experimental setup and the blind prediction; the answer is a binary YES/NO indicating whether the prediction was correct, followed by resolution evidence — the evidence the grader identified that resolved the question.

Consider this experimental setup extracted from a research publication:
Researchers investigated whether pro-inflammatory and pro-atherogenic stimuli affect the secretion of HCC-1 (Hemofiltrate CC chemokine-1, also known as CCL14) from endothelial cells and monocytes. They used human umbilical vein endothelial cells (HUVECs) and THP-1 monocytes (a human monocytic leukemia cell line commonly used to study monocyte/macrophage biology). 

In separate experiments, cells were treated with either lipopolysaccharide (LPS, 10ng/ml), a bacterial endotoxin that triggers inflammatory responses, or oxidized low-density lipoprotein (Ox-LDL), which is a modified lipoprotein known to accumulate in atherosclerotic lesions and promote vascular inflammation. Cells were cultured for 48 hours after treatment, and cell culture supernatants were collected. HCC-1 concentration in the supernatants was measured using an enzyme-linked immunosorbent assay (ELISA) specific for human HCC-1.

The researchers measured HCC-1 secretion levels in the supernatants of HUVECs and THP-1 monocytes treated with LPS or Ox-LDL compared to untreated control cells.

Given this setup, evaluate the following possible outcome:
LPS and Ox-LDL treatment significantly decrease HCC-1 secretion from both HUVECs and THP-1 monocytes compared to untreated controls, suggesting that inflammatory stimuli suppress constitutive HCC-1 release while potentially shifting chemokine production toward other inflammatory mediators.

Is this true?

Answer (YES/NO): NO